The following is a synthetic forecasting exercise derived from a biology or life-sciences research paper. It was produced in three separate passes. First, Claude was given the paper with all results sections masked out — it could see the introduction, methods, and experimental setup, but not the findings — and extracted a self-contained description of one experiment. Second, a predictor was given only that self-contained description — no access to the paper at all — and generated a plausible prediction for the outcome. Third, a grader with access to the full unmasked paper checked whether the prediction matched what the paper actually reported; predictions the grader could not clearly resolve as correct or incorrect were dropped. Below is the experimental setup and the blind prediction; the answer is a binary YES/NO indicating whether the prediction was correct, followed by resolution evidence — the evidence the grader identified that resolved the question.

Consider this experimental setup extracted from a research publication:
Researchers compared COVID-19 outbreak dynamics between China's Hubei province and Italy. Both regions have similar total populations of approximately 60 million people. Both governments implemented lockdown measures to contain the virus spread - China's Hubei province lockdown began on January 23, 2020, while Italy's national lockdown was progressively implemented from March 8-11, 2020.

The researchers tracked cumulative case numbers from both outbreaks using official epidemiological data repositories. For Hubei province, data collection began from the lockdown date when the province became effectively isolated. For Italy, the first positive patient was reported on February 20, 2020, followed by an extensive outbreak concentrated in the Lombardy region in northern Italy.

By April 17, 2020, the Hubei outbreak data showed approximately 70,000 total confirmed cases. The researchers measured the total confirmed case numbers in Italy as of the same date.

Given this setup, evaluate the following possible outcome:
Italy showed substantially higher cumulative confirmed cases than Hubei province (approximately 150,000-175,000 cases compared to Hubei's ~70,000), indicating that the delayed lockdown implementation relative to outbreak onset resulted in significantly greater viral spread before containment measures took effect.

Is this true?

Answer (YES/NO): YES